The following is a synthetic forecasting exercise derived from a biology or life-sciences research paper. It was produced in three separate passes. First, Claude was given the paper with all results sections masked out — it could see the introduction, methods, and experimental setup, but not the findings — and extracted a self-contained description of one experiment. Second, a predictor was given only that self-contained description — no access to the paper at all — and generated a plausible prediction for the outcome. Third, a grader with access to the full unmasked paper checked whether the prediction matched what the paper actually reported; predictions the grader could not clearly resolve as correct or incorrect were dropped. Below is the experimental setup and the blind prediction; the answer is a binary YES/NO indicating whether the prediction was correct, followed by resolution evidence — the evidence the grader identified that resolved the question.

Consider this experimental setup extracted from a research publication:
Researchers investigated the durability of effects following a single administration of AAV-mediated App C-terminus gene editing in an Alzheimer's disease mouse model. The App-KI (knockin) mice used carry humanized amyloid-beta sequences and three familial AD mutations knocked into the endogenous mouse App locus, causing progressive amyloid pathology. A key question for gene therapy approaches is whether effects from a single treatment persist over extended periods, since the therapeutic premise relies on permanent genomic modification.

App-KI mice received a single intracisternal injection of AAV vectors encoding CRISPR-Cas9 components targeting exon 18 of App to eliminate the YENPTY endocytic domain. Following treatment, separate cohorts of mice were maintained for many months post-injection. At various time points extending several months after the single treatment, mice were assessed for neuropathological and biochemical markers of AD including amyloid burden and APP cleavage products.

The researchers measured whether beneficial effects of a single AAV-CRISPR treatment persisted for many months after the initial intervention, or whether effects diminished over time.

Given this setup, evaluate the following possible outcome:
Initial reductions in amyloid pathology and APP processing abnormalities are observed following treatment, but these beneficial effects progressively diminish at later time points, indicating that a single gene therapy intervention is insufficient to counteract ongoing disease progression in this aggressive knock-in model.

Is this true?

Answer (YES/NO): NO